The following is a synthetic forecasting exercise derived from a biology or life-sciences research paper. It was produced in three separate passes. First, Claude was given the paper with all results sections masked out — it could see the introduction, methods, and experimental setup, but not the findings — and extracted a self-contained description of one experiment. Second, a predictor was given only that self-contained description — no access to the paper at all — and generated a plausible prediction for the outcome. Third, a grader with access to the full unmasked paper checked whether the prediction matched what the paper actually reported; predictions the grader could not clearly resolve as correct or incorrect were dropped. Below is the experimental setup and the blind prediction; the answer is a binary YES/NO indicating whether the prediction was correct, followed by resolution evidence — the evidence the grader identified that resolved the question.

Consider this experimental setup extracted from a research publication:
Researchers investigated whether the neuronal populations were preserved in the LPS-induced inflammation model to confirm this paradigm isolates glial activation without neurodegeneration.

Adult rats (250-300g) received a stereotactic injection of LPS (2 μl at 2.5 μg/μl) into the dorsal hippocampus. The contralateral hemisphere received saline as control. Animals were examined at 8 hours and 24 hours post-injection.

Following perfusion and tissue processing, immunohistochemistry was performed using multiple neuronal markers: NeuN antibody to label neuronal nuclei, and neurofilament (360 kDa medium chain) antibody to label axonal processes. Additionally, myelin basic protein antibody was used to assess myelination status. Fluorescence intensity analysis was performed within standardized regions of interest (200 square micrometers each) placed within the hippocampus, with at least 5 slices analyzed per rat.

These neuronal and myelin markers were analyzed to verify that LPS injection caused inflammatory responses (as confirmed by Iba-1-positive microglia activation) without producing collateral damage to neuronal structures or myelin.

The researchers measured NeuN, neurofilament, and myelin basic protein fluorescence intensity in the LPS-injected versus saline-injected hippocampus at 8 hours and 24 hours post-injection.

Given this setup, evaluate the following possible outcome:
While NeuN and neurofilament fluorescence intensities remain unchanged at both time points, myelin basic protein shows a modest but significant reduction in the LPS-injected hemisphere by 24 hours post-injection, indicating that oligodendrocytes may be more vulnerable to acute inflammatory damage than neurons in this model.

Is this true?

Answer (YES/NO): NO